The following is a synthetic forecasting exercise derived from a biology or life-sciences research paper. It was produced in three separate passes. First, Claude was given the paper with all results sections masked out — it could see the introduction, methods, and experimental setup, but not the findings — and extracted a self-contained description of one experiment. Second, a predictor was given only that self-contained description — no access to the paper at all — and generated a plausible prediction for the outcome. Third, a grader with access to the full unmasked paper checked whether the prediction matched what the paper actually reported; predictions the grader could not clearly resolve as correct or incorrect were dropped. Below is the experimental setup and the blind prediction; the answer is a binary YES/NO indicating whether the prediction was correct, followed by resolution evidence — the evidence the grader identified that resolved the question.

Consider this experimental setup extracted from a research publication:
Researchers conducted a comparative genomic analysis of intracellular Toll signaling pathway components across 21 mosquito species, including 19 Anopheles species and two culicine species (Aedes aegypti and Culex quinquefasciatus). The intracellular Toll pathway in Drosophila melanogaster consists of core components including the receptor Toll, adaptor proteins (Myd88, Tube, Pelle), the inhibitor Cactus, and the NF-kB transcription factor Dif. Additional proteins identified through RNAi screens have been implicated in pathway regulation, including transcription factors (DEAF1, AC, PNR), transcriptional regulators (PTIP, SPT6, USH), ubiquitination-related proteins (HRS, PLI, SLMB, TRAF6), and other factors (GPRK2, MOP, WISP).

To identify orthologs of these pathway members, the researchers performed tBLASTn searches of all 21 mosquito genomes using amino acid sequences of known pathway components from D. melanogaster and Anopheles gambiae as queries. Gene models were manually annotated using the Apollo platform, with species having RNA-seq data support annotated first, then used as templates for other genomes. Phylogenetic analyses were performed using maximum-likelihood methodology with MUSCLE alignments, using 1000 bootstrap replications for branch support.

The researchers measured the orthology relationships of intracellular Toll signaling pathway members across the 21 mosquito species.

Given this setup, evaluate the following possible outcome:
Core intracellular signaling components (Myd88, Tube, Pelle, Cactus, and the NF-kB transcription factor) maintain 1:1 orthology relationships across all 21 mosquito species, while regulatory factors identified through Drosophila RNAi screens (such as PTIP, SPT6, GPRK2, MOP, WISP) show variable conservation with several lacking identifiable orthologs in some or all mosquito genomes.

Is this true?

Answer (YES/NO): NO